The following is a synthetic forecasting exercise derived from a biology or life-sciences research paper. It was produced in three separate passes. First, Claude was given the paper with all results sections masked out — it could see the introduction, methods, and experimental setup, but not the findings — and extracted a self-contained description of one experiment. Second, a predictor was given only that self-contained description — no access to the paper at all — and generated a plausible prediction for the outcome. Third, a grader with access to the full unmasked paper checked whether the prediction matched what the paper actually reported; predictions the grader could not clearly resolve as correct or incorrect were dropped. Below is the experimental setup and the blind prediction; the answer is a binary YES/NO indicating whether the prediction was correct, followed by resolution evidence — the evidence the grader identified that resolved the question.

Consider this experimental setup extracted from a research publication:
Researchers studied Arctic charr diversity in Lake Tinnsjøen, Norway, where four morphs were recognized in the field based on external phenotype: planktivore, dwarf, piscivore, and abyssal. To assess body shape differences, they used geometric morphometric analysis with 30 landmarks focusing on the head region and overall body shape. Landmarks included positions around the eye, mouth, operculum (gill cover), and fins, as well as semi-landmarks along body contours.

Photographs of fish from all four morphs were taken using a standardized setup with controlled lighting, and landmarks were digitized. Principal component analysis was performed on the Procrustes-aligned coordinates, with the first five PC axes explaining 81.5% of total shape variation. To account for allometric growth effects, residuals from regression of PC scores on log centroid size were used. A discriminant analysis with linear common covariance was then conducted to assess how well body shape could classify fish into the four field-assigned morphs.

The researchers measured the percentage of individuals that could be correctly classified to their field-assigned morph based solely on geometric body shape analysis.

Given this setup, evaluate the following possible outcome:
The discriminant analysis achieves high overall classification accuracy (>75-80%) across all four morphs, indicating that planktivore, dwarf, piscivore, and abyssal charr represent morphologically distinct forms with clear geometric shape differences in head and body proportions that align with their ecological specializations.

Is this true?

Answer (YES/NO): NO